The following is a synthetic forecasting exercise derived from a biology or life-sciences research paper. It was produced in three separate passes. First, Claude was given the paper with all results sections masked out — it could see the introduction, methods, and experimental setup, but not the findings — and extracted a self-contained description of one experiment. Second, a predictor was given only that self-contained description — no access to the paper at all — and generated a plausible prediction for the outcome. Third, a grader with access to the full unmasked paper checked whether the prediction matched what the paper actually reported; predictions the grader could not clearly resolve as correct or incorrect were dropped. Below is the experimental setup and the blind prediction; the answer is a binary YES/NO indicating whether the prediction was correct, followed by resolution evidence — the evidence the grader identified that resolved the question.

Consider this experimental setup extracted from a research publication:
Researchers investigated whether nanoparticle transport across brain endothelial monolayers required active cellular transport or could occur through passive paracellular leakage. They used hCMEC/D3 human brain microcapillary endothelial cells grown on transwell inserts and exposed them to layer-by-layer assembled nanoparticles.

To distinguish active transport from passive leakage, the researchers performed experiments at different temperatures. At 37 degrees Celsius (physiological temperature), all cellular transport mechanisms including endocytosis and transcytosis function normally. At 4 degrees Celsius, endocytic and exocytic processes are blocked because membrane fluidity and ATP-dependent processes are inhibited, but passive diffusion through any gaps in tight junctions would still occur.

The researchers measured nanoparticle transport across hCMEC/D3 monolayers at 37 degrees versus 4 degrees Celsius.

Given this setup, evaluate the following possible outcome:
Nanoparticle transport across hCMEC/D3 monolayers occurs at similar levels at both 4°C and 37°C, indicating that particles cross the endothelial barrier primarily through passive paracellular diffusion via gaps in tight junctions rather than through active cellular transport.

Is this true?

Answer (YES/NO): NO